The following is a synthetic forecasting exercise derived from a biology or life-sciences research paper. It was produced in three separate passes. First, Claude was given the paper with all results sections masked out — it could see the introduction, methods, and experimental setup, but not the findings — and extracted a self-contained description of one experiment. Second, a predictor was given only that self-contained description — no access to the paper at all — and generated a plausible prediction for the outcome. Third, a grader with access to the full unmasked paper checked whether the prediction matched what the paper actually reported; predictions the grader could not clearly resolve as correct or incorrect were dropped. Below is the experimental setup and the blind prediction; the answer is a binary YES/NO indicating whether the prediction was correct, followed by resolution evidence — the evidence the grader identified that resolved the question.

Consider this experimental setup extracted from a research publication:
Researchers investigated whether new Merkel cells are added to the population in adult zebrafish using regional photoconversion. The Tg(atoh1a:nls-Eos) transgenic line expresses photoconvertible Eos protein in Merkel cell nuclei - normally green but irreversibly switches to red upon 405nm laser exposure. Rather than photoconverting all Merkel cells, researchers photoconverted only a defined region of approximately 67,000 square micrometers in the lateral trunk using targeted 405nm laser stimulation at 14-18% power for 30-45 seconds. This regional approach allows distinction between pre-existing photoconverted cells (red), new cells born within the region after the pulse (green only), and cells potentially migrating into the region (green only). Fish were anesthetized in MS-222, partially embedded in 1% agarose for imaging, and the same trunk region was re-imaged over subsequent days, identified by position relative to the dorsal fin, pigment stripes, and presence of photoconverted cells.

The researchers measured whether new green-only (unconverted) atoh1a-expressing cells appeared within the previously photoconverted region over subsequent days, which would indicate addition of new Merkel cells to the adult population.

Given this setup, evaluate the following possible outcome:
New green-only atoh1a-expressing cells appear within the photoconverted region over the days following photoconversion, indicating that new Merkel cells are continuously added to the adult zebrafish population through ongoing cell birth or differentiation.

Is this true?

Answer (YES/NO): YES